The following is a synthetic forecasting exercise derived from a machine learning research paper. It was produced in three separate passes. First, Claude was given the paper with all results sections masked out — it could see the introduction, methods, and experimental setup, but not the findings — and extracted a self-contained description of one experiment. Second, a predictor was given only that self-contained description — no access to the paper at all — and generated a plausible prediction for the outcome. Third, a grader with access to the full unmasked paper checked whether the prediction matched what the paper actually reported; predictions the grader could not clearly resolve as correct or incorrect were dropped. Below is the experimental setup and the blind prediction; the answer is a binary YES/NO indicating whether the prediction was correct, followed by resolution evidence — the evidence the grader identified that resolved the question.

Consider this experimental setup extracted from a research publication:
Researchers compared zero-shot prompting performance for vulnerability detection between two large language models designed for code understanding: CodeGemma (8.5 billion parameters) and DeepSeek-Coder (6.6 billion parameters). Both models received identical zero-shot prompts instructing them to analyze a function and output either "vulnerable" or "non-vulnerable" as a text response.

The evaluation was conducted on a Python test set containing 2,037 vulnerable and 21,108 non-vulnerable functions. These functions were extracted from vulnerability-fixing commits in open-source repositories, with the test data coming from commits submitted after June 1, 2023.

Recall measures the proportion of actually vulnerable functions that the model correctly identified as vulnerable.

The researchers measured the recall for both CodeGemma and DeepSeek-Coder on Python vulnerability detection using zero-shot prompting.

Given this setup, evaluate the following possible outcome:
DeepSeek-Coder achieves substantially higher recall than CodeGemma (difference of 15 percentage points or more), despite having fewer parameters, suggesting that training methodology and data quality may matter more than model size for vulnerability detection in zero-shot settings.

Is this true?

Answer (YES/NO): NO